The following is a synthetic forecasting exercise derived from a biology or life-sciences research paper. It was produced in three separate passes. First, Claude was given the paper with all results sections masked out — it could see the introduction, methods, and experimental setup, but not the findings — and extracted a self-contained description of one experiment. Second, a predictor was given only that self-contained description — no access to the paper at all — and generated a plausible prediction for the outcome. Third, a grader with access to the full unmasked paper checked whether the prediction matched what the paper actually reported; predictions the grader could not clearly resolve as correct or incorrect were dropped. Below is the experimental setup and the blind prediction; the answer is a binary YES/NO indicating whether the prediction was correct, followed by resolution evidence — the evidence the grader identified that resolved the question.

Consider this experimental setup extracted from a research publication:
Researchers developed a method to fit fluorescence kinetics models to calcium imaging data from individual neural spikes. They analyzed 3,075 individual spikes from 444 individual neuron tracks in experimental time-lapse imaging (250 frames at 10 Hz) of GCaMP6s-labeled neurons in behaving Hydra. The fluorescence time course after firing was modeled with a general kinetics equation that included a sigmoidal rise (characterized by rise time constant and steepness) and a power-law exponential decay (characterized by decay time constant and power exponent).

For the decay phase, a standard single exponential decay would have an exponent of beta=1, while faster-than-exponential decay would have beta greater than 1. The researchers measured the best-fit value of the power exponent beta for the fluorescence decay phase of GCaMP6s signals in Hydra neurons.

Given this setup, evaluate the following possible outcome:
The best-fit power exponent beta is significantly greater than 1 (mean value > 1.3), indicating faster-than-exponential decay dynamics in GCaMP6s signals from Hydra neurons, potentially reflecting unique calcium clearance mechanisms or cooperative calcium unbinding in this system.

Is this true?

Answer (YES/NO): YES